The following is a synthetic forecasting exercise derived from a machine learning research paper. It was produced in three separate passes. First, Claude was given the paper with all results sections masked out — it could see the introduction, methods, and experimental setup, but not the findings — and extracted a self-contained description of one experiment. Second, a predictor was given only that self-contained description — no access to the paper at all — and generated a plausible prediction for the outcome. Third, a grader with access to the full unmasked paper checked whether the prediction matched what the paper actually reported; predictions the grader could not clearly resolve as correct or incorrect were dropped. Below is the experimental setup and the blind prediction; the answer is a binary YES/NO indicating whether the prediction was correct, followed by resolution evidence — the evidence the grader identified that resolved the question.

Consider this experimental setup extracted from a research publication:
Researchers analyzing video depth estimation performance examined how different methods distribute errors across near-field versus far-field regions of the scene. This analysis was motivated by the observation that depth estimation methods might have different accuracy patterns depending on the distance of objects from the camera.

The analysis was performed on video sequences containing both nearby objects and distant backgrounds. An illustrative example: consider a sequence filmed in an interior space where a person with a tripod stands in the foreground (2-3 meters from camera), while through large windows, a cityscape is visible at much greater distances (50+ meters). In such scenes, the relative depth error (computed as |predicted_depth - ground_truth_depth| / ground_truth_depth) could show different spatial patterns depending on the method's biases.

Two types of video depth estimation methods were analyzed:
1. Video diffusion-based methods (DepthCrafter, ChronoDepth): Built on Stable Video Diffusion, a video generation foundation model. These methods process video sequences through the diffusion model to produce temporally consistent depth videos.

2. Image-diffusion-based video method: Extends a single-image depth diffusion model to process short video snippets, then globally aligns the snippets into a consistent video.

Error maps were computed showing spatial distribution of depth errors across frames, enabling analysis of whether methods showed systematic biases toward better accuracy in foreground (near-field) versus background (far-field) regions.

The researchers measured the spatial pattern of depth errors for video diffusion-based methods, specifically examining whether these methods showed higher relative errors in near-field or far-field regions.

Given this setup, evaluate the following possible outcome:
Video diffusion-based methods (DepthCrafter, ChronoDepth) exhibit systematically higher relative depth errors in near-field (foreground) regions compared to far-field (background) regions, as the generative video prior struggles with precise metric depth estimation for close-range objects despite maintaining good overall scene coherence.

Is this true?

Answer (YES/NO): NO